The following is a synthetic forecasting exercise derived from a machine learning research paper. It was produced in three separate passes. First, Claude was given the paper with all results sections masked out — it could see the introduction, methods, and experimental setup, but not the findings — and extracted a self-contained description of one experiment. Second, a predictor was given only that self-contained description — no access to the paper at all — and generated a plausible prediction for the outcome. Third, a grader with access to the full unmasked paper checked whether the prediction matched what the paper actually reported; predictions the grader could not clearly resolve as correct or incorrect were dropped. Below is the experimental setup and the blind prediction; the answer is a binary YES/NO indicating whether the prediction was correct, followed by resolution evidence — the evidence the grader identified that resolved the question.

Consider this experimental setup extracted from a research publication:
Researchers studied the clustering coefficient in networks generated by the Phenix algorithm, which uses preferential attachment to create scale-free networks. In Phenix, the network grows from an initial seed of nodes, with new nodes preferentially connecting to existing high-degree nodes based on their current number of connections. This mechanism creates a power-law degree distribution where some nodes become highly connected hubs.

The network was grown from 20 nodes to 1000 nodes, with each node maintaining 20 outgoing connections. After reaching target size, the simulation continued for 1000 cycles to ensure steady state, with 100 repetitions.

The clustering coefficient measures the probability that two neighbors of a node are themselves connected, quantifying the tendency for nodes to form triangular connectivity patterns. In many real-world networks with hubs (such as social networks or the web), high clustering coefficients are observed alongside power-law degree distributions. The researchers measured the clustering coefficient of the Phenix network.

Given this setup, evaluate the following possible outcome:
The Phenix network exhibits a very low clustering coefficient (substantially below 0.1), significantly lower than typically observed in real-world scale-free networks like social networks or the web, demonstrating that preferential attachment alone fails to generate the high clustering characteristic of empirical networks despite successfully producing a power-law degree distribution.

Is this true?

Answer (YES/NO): NO